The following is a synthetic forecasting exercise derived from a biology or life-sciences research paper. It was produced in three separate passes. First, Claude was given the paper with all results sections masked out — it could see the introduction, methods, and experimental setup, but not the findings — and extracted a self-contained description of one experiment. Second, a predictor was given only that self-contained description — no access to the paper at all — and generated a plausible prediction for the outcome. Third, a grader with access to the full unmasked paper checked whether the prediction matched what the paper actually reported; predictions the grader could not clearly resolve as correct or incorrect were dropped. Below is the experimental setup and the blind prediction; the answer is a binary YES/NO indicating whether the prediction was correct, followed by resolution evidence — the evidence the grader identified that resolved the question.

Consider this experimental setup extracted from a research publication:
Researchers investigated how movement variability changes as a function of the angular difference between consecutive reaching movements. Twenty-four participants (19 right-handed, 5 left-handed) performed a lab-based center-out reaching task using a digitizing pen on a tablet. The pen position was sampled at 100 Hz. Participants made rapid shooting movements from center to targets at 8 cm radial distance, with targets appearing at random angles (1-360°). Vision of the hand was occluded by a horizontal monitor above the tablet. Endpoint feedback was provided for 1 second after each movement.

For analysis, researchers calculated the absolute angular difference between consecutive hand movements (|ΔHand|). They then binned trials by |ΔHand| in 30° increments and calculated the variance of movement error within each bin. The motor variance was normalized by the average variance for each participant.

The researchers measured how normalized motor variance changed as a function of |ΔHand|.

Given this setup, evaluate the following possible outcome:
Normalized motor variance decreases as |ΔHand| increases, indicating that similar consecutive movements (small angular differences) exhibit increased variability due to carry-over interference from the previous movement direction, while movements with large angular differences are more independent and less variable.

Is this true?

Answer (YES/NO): NO